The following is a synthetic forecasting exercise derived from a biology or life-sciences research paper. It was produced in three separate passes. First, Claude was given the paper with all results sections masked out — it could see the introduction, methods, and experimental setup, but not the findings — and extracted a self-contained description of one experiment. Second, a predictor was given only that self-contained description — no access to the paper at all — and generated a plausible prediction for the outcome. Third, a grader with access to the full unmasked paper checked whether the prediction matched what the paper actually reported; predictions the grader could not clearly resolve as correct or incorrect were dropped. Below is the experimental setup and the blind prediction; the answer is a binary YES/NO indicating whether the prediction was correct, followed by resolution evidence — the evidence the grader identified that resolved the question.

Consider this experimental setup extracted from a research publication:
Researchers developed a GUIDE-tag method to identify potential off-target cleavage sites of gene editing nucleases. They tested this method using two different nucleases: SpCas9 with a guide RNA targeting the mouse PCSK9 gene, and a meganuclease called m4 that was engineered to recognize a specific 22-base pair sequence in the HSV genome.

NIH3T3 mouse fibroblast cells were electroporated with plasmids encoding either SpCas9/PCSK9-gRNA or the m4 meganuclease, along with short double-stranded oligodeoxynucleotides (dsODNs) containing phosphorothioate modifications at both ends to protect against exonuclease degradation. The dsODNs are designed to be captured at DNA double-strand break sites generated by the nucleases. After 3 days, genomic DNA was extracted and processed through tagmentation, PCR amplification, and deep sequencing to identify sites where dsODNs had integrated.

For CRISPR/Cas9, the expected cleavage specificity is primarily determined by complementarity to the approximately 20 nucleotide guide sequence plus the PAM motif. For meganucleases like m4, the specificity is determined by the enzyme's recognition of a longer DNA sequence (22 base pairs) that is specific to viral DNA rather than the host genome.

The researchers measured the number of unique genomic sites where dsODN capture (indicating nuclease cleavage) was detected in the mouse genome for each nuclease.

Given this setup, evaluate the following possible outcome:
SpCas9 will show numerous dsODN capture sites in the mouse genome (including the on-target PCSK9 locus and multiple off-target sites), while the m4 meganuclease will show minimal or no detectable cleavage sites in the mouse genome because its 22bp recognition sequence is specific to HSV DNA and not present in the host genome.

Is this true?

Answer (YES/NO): NO